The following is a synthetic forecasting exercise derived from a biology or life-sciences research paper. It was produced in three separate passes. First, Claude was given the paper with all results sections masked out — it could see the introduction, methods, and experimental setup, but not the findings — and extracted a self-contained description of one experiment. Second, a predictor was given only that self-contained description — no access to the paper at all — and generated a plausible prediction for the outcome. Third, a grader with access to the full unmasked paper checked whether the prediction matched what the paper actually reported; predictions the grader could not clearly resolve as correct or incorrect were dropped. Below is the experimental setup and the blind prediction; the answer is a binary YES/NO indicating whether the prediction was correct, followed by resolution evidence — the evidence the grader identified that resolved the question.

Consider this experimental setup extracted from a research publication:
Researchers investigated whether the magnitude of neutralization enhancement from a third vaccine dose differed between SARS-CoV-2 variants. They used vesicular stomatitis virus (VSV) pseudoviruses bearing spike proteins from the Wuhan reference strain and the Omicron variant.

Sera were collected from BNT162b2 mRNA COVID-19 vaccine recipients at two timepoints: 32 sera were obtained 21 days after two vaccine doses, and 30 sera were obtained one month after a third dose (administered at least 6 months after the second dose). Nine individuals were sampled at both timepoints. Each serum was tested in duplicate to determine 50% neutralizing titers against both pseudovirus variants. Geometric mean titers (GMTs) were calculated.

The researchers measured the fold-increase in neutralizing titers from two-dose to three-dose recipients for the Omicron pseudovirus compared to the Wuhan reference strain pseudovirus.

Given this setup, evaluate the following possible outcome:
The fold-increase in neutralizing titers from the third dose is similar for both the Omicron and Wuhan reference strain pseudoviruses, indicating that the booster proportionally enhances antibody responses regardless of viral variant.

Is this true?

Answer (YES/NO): NO